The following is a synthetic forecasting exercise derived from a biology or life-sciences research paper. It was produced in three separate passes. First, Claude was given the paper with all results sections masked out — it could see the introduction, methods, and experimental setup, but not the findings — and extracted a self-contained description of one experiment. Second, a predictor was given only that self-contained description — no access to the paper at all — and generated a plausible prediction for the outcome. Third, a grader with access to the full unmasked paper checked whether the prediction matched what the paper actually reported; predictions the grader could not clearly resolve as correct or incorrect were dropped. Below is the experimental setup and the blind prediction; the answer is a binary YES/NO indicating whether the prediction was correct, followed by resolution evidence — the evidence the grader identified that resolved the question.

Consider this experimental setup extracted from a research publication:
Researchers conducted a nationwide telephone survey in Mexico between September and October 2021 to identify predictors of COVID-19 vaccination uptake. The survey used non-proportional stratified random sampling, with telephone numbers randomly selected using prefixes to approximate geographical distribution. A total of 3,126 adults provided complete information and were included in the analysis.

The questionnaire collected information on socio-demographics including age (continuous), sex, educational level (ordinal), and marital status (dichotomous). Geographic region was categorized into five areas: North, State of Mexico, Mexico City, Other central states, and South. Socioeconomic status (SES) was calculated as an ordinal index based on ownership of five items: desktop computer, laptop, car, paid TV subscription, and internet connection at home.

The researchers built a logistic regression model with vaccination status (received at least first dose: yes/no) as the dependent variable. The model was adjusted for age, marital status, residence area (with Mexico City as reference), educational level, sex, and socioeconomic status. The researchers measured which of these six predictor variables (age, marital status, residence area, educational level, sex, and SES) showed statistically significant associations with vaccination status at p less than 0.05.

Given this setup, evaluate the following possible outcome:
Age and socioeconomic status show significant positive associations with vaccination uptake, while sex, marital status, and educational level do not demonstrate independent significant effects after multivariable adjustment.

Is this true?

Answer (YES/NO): NO